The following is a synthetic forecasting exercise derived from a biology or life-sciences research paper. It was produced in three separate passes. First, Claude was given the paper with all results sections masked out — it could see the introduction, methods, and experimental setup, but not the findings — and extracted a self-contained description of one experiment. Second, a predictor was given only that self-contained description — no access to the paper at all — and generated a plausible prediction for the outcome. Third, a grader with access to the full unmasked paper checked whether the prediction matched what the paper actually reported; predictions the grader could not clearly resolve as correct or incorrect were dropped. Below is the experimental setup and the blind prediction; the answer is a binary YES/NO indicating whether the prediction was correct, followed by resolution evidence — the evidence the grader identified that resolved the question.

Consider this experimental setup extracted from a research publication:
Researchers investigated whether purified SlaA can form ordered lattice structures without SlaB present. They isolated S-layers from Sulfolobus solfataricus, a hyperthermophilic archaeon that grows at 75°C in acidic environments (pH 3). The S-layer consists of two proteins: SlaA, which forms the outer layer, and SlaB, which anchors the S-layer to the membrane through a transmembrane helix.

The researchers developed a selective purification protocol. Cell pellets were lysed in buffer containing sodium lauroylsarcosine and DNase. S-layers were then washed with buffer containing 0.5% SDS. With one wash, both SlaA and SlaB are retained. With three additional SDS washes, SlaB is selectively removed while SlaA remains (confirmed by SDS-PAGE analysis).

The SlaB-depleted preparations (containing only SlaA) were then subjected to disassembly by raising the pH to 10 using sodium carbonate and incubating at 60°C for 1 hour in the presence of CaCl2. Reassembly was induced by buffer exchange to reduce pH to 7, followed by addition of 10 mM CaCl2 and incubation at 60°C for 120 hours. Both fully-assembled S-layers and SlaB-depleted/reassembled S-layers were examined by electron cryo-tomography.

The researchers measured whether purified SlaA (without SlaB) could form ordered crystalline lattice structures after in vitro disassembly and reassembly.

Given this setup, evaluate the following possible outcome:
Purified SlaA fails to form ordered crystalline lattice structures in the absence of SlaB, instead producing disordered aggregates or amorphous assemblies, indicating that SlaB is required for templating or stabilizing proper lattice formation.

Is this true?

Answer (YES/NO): NO